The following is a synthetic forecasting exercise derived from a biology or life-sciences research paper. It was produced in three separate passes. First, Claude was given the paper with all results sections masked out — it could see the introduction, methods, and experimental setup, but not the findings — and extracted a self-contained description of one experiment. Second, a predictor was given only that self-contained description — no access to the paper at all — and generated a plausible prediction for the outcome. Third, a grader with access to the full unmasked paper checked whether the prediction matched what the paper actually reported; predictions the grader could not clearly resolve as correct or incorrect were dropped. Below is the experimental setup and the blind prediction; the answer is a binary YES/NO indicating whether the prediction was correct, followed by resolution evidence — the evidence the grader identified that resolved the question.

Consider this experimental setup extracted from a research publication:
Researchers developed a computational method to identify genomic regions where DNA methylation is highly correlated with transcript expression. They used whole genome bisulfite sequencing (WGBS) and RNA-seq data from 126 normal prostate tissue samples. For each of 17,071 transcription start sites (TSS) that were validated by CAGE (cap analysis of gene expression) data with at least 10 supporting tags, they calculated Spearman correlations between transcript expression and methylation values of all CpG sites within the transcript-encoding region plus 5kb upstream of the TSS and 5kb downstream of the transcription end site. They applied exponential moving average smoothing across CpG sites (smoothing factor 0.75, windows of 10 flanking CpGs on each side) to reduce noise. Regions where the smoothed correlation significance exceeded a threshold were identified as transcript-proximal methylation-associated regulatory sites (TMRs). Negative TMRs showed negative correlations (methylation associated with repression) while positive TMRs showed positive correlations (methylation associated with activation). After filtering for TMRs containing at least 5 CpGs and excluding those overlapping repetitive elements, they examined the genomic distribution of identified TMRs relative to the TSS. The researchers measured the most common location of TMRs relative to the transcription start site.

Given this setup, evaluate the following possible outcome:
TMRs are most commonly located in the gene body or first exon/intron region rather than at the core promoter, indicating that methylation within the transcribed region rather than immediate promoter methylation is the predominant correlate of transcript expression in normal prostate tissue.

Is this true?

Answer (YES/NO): YES